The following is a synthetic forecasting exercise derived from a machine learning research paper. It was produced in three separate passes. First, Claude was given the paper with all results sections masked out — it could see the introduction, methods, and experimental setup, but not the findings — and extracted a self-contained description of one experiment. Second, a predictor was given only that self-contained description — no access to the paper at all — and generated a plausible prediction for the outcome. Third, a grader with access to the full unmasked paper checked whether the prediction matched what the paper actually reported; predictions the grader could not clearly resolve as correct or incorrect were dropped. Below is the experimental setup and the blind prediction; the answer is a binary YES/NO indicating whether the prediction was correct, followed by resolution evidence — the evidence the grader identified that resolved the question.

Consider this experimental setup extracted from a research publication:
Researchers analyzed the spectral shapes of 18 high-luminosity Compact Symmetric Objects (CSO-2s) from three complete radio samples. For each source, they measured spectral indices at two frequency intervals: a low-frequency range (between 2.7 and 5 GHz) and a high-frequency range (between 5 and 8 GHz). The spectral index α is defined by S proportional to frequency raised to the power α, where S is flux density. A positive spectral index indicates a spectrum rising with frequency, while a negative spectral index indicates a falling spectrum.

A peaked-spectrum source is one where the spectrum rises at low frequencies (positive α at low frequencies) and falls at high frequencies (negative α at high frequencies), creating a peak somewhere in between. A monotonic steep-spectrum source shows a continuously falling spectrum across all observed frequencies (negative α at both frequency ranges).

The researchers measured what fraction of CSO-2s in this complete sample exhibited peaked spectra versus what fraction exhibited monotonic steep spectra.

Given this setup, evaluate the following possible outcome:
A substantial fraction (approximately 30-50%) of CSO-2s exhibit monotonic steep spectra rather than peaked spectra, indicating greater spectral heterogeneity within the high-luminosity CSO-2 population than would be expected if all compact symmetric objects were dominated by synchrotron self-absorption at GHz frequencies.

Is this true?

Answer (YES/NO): YES